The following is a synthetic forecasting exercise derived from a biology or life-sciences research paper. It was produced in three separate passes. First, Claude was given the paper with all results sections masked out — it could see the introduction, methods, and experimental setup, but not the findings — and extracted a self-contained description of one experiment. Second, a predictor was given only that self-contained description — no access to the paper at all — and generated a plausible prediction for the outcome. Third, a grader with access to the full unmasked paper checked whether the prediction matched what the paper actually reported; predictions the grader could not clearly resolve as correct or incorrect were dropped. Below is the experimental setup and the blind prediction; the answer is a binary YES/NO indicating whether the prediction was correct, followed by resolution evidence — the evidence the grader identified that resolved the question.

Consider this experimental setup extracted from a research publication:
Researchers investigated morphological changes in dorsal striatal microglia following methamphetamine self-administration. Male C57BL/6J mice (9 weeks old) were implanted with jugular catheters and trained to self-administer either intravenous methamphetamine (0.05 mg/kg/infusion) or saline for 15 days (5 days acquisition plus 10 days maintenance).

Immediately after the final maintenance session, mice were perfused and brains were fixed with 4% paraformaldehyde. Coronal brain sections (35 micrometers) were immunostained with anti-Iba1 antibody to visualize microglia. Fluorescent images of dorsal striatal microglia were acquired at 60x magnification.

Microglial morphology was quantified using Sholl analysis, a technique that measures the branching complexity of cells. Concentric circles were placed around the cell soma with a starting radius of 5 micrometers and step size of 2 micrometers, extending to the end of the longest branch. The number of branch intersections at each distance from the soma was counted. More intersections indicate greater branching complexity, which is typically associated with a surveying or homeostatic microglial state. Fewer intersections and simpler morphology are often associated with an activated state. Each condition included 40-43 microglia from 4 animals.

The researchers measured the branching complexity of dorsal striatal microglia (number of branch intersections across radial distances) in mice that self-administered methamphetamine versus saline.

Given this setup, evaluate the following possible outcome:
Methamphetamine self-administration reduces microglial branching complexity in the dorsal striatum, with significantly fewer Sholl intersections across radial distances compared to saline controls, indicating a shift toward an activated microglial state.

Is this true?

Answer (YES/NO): YES